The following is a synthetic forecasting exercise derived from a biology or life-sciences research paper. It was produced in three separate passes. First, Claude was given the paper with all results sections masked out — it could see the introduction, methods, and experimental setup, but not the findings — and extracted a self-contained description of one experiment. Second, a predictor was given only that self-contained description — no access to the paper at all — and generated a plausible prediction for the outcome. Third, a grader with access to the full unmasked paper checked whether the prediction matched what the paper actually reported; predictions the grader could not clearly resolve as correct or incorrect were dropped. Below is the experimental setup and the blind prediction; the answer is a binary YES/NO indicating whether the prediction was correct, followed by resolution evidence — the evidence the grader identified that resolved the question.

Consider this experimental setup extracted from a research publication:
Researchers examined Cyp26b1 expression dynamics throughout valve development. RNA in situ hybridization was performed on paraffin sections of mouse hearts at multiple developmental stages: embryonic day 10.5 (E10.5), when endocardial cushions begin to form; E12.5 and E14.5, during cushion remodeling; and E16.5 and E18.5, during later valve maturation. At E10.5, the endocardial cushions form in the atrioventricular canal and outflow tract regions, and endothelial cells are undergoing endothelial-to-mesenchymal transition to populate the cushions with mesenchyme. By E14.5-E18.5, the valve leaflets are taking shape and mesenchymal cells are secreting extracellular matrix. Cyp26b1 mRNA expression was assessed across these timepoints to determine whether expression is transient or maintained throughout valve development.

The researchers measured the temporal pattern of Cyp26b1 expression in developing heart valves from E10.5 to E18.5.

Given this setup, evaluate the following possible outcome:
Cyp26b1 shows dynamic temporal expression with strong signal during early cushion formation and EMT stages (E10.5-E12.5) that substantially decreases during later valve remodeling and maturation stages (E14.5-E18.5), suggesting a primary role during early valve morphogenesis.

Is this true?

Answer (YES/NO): NO